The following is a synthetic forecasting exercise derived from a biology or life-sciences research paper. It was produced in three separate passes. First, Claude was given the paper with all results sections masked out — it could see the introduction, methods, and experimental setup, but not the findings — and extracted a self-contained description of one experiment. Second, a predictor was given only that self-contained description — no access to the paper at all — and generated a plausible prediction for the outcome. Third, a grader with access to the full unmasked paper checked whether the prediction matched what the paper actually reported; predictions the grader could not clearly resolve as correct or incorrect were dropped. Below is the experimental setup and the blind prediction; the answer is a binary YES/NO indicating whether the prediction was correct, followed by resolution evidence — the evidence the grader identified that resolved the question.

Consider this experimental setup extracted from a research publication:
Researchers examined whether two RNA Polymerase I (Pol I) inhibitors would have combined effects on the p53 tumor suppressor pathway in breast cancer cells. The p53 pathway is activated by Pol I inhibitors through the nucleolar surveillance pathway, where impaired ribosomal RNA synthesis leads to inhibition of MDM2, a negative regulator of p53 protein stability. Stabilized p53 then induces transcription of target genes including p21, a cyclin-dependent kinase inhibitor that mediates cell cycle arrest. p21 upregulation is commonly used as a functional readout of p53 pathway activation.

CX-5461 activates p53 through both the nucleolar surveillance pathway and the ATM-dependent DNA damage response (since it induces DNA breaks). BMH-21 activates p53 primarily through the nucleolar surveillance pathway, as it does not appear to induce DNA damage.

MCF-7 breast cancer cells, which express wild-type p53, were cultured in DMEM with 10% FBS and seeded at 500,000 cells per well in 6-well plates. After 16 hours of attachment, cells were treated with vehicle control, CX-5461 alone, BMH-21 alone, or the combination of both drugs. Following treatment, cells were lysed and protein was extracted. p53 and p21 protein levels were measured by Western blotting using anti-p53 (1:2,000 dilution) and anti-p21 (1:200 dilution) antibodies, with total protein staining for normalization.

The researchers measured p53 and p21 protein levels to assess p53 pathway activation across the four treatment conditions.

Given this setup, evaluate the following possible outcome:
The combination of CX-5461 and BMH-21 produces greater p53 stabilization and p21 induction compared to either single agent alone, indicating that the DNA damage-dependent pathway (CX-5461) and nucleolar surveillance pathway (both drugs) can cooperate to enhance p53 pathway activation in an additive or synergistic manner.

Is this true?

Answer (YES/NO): YES